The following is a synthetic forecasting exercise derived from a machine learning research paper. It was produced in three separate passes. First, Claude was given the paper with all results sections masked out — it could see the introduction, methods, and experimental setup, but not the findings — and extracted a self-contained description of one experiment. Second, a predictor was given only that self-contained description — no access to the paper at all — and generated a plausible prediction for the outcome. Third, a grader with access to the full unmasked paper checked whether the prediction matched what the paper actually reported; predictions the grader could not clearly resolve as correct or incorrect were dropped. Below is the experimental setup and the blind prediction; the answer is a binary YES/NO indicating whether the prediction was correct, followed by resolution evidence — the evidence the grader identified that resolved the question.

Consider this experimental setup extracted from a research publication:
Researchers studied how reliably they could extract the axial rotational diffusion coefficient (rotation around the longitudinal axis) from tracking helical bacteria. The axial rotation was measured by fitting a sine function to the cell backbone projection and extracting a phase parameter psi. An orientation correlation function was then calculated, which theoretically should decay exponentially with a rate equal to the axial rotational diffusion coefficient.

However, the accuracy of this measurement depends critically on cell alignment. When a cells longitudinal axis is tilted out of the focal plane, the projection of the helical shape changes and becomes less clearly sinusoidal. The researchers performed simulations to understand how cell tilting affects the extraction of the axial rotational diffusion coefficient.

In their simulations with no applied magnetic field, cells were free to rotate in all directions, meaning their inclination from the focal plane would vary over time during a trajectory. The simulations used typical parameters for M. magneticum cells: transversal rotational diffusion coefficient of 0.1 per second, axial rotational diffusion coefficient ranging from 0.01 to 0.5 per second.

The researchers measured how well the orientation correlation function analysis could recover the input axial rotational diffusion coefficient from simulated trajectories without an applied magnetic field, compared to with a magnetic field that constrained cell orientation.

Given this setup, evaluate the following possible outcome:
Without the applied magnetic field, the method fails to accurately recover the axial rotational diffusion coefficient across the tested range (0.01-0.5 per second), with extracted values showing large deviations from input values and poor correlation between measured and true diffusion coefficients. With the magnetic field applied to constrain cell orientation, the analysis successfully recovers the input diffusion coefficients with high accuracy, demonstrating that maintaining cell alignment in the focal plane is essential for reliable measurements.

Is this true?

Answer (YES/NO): NO